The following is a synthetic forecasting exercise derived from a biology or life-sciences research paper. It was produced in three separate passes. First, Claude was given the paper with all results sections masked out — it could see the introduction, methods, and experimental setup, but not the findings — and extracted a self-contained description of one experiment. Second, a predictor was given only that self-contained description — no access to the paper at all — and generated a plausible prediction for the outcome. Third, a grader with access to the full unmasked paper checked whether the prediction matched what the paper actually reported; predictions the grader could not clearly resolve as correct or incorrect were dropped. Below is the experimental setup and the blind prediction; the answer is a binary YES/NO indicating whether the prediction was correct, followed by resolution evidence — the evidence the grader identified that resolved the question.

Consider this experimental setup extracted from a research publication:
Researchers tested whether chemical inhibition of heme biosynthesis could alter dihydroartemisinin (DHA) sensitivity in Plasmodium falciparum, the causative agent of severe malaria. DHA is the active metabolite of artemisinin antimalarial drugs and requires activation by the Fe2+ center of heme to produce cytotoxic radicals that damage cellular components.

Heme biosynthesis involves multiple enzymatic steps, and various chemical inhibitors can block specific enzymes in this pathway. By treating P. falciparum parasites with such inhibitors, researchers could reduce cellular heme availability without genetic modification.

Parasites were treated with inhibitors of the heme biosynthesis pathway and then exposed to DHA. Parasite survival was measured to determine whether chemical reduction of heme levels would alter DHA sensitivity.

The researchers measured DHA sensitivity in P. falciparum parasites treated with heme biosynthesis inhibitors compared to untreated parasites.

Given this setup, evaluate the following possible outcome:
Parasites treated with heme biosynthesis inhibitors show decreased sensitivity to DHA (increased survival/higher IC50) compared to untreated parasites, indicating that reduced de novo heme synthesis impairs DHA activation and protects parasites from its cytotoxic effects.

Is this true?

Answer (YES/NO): YES